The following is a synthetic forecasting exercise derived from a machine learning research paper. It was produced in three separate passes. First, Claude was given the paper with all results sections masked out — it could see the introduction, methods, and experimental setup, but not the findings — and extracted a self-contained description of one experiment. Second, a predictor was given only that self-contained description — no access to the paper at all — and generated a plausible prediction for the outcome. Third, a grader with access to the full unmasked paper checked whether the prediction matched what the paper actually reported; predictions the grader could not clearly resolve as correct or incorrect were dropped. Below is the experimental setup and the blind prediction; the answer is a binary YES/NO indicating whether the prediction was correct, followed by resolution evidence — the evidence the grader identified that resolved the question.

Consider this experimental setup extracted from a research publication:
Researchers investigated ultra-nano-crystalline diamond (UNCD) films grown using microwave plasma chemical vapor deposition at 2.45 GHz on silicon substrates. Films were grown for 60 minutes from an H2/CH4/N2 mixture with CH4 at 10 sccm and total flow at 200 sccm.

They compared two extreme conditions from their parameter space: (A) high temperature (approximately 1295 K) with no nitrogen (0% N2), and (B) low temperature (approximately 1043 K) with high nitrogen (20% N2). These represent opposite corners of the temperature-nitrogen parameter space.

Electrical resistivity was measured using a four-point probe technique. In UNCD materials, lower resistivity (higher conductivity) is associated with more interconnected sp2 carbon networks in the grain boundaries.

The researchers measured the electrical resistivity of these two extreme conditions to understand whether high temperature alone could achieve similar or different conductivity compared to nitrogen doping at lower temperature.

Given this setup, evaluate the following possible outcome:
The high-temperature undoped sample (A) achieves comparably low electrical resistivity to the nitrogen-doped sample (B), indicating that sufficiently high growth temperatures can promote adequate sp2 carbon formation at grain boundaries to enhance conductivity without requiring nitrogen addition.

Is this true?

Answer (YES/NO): NO